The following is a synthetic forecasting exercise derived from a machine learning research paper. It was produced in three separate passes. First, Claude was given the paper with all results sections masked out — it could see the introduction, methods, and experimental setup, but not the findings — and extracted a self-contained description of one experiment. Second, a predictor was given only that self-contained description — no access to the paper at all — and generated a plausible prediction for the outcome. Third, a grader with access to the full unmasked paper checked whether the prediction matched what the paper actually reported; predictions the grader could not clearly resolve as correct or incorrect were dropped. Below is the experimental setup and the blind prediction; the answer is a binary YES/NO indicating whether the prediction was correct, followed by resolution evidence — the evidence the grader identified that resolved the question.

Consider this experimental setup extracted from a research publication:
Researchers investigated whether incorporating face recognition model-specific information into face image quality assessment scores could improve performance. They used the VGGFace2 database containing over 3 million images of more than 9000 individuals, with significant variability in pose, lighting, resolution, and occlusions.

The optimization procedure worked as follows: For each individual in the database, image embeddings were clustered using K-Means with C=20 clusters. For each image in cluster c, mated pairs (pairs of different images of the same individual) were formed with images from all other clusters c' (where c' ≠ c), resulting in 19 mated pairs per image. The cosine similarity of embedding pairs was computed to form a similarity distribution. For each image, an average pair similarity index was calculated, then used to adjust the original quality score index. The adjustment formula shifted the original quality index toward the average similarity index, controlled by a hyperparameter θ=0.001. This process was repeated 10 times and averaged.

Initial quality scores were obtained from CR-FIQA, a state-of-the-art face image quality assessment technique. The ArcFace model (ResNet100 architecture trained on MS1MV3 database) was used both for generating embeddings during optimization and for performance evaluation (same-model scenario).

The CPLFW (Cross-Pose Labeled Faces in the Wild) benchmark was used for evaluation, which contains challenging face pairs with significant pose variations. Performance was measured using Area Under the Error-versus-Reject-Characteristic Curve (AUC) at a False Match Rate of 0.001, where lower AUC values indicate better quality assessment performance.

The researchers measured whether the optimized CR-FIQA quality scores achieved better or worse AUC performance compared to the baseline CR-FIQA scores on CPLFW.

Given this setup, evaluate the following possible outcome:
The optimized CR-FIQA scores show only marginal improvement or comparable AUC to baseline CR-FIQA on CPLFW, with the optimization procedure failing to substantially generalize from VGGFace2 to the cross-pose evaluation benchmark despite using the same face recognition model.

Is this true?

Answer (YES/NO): NO